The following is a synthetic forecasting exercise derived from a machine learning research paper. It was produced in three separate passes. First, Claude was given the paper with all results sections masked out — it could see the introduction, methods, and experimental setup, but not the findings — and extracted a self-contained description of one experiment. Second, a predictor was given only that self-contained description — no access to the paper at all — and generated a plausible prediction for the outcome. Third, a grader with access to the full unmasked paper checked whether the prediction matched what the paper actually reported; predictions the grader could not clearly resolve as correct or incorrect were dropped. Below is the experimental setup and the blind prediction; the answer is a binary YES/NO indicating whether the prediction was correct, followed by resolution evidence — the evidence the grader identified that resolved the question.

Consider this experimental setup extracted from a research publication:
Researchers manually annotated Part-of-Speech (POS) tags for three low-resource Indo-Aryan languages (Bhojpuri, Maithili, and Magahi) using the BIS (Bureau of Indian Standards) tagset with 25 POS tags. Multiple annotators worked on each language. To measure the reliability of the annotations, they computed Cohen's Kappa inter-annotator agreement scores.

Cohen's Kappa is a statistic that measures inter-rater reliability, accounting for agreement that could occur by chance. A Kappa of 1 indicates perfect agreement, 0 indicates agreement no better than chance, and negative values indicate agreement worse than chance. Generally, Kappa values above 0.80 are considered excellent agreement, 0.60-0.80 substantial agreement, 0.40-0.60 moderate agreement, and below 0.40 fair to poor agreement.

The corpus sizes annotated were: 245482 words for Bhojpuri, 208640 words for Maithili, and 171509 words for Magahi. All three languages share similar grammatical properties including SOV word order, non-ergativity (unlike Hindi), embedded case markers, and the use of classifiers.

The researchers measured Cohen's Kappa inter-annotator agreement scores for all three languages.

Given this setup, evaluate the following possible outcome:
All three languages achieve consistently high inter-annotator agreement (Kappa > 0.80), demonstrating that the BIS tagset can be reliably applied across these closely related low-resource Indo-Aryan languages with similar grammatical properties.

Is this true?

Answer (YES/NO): NO